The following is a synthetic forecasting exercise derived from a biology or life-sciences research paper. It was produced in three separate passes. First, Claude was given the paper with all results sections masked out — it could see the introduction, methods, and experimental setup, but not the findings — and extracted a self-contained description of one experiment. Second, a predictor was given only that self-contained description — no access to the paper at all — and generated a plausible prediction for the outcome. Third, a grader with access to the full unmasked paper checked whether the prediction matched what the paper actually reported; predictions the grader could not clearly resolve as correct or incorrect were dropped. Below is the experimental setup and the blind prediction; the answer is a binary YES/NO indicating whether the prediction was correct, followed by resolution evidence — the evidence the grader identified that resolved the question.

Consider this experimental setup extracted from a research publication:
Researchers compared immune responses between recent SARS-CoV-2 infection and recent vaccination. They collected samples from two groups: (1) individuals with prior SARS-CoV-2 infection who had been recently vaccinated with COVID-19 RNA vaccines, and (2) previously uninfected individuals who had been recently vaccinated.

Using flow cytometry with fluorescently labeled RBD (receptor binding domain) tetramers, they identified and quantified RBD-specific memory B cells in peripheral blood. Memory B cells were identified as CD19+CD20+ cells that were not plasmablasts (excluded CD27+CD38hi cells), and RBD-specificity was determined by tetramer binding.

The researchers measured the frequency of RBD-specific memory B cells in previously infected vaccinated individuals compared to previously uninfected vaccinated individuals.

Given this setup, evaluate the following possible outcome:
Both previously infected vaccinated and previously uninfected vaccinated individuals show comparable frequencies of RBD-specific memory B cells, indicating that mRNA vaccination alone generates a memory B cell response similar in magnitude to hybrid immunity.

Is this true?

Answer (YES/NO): NO